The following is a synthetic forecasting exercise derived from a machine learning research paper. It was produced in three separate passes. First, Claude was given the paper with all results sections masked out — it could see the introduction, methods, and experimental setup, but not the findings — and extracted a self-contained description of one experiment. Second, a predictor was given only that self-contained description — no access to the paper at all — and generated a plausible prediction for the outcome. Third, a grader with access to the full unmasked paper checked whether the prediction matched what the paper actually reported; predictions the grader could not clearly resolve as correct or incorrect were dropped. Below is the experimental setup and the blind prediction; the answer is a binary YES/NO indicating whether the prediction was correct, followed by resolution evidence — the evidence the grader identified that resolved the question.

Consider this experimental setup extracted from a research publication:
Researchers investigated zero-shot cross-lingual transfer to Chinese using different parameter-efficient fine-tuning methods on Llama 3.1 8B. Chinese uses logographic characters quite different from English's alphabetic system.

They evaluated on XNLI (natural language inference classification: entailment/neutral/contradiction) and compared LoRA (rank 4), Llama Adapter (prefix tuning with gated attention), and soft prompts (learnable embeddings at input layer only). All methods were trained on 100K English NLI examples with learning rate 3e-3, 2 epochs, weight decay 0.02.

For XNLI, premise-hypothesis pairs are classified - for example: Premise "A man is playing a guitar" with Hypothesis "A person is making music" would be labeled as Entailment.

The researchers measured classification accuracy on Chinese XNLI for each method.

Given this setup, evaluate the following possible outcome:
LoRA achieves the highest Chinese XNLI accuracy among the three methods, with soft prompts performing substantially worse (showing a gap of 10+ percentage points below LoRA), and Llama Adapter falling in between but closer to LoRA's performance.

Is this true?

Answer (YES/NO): NO